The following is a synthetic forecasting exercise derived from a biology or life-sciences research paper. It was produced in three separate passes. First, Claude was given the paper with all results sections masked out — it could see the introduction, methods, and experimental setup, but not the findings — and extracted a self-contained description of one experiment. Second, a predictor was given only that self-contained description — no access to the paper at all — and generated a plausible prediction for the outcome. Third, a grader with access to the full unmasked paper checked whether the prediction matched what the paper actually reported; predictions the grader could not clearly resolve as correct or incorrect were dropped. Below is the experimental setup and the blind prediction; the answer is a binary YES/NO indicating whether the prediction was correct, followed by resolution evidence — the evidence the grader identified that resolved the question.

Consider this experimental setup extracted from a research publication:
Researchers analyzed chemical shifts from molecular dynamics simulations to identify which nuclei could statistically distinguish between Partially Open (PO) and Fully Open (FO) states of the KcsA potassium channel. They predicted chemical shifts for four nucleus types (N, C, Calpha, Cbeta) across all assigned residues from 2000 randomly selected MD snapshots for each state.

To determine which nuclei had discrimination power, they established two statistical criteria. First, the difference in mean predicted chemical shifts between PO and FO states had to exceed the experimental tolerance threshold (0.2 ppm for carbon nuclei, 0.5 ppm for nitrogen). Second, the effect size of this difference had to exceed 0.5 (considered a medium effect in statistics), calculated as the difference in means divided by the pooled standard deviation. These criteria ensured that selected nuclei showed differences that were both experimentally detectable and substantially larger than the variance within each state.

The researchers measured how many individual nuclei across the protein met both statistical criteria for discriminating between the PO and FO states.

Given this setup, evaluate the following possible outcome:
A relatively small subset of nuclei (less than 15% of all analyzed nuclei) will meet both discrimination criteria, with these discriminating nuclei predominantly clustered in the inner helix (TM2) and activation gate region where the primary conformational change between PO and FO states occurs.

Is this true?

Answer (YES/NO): NO